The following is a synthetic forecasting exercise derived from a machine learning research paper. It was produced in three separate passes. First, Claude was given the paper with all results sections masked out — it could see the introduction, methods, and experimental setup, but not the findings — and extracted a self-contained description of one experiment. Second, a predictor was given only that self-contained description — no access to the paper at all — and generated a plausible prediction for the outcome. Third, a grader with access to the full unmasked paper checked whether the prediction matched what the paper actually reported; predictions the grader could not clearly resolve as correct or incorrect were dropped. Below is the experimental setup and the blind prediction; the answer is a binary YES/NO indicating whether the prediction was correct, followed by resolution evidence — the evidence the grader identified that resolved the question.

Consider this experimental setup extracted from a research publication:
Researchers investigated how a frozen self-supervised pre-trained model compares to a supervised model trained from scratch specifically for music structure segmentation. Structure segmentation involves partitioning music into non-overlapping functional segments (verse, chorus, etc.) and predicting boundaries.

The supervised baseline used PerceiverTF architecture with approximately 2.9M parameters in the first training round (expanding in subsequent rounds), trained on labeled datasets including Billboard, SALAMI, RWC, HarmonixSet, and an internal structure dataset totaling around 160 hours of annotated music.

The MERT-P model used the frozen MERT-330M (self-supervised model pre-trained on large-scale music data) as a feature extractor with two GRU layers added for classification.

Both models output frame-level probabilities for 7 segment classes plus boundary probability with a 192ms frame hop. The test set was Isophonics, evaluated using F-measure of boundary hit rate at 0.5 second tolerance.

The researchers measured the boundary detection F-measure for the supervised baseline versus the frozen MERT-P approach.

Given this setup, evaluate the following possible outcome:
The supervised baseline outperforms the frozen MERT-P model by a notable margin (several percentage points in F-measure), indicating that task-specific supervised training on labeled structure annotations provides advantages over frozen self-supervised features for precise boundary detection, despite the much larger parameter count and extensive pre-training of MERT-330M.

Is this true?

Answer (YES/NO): NO